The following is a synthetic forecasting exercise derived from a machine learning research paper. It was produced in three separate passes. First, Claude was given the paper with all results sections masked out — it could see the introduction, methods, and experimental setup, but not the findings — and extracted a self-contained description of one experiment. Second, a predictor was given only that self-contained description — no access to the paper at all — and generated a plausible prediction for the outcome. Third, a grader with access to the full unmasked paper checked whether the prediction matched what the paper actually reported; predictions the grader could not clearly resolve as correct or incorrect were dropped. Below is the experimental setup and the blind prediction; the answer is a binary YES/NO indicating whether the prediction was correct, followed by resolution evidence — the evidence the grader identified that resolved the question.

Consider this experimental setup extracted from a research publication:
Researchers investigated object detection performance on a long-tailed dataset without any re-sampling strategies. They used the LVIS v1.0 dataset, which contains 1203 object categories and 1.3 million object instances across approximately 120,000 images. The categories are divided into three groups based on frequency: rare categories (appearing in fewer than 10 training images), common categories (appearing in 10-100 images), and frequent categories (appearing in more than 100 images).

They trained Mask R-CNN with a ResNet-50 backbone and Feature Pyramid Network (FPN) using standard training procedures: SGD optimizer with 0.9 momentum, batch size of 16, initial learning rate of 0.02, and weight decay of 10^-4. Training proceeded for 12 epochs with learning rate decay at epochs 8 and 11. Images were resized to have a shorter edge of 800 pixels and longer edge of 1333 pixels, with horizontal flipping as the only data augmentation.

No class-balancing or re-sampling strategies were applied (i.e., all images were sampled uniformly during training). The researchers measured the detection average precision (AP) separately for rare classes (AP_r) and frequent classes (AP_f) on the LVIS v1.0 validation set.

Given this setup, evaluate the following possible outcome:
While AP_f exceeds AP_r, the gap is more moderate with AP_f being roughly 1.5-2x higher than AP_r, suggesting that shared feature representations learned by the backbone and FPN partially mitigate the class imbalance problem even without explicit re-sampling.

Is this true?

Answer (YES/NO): NO